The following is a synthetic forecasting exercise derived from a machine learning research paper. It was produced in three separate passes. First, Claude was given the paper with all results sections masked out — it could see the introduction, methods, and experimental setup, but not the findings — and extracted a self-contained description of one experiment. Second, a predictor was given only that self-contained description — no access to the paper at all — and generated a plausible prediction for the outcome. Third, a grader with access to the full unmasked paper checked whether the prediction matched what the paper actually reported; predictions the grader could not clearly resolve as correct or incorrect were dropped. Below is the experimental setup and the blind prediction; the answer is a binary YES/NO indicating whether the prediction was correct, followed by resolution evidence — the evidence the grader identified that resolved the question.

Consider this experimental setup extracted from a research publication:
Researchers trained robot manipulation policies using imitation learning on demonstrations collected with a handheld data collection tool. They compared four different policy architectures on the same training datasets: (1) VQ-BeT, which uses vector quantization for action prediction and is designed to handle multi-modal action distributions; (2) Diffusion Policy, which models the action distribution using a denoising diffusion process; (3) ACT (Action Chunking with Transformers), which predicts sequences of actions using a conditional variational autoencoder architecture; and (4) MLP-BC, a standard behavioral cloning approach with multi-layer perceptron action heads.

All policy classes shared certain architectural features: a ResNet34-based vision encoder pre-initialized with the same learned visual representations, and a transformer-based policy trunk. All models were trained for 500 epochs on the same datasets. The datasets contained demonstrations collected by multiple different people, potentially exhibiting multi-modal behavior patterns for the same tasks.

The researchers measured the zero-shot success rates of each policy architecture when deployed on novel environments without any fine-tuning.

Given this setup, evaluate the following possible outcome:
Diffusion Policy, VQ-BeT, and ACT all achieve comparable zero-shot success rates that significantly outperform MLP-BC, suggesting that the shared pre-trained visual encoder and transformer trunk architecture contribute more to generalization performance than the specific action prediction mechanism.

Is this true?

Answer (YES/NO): NO